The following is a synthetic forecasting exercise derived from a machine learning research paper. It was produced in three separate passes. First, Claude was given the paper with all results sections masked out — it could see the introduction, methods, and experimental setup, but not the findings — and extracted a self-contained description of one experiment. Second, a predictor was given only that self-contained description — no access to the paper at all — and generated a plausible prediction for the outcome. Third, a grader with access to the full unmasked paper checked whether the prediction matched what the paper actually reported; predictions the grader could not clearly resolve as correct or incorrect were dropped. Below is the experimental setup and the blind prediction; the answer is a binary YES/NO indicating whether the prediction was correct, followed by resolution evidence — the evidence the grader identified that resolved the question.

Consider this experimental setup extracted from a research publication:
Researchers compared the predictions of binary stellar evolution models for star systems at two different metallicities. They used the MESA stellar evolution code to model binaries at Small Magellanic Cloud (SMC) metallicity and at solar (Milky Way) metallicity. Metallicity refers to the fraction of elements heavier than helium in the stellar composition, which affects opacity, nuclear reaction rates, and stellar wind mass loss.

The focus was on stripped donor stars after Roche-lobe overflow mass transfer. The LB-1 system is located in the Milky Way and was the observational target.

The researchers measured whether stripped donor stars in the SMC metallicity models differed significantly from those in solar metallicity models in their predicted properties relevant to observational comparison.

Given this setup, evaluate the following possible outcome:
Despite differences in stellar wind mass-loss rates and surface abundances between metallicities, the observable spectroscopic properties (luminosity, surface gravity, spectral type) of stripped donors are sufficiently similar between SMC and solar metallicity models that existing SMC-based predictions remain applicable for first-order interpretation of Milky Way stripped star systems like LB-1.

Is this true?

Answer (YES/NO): YES